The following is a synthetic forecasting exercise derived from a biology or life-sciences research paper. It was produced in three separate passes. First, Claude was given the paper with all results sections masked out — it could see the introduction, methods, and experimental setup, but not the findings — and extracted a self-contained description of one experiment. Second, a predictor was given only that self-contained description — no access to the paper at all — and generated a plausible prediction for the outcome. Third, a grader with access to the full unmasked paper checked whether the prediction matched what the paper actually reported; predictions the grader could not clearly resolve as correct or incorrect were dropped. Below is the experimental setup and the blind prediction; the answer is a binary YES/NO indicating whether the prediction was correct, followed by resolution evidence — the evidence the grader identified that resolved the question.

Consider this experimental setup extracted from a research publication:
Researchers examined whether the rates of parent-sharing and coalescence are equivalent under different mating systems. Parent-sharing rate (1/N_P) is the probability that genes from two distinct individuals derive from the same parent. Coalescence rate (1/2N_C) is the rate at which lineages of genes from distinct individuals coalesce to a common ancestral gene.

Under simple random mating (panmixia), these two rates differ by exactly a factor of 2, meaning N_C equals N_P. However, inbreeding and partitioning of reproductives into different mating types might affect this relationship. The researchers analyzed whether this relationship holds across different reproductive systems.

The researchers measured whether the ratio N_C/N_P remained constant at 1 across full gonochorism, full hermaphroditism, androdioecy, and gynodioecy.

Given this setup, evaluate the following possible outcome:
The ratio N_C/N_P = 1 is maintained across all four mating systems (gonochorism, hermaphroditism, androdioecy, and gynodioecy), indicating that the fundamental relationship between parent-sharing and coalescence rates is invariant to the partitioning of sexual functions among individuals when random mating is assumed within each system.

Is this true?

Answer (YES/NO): NO